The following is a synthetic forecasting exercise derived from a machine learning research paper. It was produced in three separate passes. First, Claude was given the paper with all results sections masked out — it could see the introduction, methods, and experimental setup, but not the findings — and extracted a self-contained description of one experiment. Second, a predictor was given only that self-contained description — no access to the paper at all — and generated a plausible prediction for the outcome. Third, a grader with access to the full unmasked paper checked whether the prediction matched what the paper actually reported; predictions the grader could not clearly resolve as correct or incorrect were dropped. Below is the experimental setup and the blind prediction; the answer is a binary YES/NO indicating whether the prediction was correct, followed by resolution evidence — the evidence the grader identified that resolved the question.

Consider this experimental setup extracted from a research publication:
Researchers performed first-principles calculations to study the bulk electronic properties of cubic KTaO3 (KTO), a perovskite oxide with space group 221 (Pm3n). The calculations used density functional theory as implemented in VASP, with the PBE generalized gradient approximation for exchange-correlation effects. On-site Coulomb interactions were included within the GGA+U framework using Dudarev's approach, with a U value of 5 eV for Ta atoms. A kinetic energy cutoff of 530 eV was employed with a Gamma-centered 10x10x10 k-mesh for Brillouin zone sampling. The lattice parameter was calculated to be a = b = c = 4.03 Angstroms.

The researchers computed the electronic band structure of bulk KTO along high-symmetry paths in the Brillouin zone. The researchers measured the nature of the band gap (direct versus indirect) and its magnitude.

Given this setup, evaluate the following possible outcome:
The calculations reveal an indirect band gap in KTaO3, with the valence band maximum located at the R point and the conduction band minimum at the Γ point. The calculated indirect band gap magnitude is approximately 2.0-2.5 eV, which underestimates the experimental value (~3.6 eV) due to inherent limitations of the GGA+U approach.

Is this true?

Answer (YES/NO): NO